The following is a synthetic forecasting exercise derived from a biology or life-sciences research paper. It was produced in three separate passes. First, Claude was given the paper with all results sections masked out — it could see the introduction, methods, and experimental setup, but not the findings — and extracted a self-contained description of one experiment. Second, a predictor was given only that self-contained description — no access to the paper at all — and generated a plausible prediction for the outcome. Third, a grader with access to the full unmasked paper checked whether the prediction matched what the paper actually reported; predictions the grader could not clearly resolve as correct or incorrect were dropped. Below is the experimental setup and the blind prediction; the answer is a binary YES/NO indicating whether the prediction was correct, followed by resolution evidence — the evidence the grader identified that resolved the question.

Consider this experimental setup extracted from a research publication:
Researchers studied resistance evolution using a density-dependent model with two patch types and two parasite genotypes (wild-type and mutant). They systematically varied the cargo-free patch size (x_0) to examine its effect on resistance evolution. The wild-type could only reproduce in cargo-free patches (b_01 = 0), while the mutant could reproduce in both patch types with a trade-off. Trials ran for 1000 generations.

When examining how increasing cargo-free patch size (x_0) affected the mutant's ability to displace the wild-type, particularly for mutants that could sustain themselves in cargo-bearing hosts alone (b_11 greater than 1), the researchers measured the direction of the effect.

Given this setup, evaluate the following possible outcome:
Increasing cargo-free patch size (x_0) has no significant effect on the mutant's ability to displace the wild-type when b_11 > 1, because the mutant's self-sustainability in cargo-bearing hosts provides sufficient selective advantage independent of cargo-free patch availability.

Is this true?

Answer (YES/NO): NO